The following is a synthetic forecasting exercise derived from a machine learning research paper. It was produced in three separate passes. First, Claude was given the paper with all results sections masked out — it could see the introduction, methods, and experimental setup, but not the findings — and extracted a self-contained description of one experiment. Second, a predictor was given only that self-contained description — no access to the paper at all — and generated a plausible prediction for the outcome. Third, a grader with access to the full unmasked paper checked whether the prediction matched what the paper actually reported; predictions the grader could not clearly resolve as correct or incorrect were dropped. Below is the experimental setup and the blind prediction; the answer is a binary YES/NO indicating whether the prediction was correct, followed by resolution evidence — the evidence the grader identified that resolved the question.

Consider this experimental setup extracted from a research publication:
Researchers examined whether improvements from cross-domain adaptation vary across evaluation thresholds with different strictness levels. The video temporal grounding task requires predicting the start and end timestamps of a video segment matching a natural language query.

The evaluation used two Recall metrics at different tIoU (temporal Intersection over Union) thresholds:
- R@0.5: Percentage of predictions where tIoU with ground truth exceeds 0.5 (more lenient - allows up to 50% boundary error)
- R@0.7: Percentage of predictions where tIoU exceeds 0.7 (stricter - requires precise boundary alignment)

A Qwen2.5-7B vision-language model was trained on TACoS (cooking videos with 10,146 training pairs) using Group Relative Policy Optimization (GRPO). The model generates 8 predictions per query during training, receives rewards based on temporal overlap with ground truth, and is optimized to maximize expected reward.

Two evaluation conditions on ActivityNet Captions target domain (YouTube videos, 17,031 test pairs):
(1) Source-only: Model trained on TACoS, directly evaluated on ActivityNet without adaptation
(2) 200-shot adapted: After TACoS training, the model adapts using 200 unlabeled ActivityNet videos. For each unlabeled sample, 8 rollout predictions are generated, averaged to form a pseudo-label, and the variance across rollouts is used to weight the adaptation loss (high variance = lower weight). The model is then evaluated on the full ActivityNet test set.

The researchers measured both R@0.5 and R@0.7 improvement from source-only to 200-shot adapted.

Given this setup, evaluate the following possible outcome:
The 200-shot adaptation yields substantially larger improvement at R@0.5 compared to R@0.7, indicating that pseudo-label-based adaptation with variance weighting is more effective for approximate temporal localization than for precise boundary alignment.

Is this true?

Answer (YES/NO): YES